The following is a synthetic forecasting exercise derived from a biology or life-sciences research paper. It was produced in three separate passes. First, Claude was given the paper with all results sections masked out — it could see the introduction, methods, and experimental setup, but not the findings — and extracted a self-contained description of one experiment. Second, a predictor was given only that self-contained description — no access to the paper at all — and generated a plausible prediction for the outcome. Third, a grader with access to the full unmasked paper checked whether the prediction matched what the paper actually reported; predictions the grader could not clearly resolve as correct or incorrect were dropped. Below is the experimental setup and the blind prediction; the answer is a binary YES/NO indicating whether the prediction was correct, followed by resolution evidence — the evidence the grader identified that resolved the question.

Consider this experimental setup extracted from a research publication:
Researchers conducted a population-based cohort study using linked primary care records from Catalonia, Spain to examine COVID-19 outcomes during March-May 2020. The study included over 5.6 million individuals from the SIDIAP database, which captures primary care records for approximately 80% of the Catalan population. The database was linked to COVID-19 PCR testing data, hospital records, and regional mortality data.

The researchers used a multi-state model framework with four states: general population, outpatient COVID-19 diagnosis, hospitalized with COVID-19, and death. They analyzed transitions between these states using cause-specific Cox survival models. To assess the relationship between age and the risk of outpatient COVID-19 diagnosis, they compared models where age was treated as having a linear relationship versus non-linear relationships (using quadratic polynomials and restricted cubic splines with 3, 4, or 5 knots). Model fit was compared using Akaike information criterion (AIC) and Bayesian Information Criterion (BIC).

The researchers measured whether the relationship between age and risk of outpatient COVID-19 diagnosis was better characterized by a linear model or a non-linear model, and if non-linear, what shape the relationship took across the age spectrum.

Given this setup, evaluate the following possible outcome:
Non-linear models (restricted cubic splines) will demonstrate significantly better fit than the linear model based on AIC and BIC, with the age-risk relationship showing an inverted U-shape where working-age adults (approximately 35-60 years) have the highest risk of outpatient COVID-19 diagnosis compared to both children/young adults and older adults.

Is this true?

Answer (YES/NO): NO